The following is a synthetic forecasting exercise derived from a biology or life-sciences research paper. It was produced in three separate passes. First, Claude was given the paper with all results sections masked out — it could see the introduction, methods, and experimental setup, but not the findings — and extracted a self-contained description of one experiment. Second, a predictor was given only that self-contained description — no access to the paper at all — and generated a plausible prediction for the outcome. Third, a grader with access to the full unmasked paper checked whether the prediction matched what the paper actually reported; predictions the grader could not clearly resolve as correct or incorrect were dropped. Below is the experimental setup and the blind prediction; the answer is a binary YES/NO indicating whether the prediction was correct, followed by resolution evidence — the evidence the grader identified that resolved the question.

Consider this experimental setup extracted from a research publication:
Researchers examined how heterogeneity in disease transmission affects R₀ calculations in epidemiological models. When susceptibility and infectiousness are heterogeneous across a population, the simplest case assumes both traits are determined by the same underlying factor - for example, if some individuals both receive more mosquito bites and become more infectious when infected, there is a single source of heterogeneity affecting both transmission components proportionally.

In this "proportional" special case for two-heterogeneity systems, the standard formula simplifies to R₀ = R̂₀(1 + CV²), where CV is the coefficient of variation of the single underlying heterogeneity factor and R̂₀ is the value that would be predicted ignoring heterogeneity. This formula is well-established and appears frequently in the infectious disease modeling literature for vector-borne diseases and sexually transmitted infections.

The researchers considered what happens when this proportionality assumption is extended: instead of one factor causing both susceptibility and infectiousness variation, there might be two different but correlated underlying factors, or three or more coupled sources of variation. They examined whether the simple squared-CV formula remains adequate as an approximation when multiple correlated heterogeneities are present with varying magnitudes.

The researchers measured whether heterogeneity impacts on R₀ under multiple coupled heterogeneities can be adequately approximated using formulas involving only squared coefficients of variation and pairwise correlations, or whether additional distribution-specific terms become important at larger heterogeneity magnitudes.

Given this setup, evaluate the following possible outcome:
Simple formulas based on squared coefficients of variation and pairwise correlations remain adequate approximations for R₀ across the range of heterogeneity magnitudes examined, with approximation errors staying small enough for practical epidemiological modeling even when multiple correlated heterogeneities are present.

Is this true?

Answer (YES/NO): NO